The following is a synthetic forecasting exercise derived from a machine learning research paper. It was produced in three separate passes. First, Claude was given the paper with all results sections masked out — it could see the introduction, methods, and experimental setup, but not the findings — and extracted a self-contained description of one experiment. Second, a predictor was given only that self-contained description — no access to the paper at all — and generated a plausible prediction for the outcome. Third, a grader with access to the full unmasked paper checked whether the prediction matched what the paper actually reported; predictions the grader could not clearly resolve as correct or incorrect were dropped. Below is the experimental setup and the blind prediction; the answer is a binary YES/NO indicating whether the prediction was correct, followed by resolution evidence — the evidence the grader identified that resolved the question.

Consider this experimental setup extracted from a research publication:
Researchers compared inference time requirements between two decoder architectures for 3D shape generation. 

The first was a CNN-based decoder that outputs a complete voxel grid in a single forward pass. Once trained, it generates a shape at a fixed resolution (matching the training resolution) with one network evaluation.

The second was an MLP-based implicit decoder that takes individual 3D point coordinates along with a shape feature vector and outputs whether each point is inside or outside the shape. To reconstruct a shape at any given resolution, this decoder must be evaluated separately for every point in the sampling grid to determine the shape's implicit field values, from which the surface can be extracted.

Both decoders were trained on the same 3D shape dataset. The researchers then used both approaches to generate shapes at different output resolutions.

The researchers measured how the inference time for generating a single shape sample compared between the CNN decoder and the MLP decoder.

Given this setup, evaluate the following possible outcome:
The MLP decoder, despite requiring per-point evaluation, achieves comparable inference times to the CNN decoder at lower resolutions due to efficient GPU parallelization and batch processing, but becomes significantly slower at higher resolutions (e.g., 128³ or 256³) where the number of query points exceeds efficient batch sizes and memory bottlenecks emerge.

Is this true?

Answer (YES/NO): NO